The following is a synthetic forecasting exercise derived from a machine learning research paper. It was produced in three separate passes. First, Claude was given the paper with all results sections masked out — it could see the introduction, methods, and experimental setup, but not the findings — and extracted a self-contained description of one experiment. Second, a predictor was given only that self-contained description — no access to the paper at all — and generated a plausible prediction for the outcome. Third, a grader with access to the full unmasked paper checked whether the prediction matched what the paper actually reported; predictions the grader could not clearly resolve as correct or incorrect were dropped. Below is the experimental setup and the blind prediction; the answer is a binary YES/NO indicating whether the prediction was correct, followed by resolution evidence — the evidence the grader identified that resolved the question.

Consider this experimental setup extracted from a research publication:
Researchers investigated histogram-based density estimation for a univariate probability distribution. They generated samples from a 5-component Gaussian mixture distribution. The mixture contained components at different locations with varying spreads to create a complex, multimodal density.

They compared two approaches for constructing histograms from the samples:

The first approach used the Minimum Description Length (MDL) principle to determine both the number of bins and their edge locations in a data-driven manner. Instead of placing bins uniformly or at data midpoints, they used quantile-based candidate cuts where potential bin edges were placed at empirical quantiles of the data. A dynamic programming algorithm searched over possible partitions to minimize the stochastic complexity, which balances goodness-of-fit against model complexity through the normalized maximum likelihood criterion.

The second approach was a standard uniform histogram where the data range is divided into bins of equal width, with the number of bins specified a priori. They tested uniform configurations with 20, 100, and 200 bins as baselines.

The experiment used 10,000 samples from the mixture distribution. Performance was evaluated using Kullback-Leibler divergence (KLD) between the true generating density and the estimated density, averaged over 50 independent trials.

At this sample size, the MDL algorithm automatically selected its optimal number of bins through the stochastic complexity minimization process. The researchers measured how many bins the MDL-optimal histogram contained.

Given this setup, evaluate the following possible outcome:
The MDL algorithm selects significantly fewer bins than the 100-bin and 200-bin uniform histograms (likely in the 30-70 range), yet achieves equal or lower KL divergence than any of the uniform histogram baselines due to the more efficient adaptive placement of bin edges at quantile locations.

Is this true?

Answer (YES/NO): NO